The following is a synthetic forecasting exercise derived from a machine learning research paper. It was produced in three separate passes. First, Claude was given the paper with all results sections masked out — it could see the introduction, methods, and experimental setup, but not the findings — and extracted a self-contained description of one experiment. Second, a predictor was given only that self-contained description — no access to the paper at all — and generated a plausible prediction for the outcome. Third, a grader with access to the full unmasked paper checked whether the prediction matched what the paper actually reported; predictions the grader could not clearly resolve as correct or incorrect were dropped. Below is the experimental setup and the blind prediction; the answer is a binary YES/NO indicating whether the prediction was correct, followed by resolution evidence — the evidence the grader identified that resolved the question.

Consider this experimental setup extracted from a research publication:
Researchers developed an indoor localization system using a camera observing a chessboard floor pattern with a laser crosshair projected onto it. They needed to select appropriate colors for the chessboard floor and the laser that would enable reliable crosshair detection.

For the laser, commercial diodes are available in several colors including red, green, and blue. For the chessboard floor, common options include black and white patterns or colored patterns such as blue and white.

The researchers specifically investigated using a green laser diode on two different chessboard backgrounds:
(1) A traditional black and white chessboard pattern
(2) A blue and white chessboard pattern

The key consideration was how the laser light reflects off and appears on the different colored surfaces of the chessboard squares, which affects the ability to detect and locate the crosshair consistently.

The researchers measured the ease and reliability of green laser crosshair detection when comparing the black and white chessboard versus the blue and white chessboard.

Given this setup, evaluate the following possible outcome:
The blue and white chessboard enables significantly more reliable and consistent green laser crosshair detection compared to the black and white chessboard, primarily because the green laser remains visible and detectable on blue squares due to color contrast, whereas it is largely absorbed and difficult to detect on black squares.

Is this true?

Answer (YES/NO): NO